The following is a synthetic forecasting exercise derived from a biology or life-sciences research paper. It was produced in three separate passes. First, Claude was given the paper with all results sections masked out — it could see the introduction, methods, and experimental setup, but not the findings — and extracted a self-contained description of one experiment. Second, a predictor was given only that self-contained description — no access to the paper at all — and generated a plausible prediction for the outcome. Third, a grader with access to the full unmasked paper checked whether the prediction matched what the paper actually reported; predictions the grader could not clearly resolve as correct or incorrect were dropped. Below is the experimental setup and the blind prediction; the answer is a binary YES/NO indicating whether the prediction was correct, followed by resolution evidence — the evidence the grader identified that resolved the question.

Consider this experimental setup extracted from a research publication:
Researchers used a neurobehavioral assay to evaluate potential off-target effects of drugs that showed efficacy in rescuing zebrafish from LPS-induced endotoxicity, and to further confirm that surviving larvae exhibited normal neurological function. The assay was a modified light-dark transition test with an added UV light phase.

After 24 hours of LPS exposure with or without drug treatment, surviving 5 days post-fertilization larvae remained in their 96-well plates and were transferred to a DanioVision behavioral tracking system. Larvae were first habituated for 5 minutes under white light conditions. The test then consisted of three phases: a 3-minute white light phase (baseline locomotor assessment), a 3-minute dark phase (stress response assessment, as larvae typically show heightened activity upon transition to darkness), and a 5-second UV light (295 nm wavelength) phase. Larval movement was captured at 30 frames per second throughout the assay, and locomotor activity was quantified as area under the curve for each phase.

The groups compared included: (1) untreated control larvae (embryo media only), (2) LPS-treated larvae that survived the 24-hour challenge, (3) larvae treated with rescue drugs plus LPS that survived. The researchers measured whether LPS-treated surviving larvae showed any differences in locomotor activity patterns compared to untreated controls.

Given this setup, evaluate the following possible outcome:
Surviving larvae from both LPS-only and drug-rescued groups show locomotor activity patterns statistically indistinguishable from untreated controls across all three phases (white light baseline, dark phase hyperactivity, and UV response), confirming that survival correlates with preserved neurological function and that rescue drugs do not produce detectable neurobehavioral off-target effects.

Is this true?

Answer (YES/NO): NO